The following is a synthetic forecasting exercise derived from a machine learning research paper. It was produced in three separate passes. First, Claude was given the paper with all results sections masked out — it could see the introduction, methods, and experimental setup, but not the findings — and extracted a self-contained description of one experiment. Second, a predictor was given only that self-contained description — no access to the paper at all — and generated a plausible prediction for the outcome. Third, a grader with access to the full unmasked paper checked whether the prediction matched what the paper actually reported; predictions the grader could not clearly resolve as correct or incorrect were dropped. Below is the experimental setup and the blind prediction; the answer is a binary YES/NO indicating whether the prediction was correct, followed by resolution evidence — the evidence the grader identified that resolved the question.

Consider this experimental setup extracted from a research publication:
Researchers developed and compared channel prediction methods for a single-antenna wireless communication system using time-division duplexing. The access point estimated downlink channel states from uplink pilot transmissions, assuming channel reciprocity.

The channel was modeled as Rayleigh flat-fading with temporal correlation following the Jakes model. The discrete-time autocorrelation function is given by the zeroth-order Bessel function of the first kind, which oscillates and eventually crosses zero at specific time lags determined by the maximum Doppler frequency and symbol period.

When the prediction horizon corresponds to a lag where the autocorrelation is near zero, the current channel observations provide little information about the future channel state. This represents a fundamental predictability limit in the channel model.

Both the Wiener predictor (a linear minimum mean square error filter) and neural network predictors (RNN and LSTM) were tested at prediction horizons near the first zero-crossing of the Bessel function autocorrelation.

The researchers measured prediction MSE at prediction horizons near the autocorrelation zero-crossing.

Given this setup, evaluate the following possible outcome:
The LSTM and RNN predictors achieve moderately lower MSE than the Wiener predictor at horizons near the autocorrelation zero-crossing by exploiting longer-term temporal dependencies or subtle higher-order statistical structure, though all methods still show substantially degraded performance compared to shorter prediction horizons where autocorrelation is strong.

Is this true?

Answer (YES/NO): NO